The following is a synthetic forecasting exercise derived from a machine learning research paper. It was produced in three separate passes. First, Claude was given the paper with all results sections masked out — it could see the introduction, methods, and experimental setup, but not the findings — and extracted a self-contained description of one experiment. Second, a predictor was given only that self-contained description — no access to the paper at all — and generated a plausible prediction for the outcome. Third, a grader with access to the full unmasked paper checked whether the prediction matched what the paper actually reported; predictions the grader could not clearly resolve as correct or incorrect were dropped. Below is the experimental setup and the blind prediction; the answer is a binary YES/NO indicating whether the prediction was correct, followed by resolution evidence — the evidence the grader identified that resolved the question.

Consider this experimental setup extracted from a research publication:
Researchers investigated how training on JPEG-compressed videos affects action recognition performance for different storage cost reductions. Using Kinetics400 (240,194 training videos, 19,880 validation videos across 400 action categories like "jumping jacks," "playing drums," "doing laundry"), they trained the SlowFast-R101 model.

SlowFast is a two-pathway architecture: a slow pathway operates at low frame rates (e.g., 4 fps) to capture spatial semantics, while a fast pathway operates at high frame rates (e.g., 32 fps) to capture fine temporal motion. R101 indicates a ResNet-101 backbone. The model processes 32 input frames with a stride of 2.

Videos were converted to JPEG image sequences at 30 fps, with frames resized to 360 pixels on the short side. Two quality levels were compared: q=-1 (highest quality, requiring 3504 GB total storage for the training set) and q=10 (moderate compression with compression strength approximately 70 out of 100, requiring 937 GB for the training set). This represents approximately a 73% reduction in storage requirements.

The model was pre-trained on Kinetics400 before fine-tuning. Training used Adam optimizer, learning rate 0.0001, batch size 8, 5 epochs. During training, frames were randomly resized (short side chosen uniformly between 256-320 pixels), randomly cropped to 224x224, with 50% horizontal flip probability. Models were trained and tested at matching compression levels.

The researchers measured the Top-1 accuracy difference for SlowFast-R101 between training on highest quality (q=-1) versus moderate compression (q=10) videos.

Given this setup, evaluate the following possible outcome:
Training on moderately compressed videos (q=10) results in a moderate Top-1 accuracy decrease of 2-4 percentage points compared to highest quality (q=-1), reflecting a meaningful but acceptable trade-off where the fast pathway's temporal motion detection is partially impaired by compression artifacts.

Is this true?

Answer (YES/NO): NO